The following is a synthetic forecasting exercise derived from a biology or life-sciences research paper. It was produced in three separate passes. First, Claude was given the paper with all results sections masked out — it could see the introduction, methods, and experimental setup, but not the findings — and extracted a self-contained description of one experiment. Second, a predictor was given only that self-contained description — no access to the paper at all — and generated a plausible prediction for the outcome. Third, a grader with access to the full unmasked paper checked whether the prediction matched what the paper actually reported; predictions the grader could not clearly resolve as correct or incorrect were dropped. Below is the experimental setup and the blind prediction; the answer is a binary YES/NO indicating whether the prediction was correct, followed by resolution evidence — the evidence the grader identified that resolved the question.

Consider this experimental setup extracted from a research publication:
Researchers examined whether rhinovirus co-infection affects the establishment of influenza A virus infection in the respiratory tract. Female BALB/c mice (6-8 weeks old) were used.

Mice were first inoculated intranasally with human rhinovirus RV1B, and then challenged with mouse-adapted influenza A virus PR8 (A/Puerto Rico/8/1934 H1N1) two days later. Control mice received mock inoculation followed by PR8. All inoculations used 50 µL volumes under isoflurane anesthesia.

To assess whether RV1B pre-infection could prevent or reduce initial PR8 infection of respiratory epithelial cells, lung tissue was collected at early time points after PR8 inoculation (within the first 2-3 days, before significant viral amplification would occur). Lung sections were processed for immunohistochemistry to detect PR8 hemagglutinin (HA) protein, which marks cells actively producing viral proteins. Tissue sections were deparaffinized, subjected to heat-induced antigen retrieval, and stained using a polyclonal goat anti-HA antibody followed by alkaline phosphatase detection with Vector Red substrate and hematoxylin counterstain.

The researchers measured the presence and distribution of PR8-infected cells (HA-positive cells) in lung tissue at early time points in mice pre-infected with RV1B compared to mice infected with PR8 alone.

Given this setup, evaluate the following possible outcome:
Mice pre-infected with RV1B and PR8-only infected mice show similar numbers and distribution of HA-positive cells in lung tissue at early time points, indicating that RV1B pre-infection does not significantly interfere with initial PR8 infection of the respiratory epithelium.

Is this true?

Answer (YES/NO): YES